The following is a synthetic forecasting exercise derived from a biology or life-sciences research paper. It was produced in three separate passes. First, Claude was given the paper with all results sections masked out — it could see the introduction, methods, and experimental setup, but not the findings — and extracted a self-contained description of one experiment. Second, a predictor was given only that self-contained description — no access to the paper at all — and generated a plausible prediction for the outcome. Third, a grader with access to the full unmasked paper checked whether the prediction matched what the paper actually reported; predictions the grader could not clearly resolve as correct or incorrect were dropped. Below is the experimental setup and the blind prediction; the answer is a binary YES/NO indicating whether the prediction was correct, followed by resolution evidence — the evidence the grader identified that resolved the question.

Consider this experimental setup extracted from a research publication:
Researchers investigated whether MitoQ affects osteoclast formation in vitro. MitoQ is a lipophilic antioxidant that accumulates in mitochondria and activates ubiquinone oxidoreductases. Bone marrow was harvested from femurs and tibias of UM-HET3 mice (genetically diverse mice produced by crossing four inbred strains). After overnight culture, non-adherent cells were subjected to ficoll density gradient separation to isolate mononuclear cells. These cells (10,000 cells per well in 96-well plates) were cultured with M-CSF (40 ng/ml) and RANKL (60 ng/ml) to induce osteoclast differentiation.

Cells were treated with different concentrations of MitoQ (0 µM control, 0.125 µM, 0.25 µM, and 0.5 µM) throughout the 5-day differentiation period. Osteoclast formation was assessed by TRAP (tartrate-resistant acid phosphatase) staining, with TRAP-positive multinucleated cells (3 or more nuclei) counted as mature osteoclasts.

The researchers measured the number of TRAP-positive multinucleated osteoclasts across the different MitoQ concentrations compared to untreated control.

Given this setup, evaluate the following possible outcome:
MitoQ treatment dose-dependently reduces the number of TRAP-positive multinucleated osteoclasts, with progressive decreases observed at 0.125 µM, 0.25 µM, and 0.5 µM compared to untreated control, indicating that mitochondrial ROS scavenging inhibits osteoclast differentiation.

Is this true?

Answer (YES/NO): NO